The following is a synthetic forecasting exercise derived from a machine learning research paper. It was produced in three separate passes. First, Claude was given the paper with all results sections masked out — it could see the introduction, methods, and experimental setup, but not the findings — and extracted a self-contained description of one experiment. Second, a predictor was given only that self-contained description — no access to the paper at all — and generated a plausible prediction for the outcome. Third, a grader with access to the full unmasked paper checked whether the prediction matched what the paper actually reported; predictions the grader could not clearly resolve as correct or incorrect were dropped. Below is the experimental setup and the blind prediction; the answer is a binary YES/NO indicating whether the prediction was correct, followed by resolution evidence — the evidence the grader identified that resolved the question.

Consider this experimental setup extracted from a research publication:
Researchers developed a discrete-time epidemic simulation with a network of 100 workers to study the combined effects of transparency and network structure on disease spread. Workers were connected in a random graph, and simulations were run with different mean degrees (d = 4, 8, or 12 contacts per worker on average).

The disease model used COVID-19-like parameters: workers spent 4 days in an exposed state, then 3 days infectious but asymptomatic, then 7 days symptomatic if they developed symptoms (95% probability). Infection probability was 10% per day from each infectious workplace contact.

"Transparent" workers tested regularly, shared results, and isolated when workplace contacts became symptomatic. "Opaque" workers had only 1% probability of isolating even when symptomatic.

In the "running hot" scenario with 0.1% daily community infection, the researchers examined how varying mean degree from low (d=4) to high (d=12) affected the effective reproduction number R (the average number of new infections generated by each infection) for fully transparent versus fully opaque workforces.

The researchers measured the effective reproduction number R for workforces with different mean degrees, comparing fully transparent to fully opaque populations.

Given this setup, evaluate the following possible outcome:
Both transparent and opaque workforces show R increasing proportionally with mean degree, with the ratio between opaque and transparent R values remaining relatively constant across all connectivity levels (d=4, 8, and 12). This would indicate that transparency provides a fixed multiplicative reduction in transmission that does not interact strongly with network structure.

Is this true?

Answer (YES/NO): NO